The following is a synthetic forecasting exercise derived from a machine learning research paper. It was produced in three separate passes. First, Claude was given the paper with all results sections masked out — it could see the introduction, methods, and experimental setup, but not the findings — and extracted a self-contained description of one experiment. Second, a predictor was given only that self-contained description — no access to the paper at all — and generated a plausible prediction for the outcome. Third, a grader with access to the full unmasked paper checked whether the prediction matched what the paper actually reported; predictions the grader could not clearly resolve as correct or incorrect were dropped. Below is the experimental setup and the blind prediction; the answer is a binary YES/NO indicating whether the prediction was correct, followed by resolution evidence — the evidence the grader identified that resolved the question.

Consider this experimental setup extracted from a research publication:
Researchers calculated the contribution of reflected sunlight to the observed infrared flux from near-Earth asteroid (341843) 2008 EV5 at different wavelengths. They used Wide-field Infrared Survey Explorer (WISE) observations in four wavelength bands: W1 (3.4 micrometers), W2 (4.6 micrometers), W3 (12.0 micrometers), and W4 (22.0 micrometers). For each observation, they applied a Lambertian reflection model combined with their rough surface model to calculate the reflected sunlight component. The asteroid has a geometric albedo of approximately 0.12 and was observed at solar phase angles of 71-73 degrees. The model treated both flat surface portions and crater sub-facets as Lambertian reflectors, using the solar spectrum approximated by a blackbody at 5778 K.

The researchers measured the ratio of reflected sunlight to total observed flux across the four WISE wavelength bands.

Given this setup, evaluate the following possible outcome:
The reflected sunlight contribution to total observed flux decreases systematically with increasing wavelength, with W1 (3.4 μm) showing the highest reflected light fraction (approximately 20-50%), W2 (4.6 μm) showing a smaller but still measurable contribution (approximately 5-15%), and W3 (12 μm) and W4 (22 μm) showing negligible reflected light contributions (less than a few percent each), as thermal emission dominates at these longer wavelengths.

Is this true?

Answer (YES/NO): NO